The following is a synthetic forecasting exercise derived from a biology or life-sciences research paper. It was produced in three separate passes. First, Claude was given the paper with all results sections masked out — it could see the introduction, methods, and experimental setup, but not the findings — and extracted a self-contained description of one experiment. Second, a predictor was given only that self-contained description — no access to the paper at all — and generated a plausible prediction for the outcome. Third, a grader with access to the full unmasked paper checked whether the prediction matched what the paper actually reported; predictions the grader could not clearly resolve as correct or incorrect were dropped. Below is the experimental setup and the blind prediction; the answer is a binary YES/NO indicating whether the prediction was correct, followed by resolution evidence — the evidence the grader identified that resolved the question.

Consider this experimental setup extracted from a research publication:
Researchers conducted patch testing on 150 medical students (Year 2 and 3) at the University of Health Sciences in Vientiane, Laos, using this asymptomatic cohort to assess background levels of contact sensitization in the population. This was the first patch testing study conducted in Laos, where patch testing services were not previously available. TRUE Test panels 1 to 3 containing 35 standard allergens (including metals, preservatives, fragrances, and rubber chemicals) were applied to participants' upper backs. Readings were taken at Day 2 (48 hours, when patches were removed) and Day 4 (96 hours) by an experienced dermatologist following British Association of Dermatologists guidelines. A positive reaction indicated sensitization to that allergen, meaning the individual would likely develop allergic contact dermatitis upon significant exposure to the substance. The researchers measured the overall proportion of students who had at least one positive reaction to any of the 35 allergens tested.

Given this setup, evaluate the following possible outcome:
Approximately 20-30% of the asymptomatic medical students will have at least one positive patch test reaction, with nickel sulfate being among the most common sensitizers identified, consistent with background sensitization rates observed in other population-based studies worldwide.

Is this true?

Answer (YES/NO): YES